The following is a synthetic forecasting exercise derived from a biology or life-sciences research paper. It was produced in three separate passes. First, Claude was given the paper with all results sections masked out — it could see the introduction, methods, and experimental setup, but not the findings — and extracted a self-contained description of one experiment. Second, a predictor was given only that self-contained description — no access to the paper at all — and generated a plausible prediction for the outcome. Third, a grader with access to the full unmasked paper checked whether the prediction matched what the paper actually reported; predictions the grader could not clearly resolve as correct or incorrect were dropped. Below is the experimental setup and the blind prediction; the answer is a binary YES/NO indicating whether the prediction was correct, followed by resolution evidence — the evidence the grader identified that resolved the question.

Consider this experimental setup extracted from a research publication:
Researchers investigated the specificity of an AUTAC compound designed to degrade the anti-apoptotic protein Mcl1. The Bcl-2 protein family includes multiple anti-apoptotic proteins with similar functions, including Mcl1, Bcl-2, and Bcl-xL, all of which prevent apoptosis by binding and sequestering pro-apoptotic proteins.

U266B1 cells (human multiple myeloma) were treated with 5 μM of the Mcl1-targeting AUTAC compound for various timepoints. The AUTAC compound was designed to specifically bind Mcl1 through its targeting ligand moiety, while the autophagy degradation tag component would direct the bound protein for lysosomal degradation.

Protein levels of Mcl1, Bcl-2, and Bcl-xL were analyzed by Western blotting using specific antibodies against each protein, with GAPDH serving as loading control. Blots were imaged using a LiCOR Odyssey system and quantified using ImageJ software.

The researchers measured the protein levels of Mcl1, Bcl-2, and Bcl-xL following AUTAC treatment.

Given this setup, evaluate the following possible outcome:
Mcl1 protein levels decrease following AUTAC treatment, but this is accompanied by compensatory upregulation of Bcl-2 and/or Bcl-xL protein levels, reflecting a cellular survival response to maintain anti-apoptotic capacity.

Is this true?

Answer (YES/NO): NO